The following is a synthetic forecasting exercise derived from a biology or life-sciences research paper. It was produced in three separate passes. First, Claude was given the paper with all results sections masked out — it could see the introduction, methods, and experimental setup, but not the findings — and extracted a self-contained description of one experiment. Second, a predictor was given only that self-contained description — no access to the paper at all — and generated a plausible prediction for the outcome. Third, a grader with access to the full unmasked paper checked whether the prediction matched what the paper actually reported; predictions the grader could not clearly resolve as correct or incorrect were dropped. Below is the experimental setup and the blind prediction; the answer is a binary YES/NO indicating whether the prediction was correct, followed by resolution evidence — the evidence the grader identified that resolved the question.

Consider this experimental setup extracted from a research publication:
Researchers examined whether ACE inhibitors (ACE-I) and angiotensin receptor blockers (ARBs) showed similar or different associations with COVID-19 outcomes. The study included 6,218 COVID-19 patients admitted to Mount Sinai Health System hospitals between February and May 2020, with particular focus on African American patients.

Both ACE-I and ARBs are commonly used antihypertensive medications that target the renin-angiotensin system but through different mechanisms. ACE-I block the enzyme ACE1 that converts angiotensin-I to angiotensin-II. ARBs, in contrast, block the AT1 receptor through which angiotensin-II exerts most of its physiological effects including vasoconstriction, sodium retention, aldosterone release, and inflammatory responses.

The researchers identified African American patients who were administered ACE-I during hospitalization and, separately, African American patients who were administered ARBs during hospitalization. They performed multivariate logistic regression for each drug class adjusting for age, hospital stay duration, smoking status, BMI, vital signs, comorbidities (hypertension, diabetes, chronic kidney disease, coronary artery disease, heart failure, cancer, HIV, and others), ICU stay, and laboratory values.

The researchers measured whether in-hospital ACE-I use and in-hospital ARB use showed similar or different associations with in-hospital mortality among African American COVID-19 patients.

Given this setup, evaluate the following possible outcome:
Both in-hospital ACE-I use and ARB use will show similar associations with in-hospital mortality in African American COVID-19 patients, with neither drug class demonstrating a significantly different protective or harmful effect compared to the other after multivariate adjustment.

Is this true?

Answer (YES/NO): NO